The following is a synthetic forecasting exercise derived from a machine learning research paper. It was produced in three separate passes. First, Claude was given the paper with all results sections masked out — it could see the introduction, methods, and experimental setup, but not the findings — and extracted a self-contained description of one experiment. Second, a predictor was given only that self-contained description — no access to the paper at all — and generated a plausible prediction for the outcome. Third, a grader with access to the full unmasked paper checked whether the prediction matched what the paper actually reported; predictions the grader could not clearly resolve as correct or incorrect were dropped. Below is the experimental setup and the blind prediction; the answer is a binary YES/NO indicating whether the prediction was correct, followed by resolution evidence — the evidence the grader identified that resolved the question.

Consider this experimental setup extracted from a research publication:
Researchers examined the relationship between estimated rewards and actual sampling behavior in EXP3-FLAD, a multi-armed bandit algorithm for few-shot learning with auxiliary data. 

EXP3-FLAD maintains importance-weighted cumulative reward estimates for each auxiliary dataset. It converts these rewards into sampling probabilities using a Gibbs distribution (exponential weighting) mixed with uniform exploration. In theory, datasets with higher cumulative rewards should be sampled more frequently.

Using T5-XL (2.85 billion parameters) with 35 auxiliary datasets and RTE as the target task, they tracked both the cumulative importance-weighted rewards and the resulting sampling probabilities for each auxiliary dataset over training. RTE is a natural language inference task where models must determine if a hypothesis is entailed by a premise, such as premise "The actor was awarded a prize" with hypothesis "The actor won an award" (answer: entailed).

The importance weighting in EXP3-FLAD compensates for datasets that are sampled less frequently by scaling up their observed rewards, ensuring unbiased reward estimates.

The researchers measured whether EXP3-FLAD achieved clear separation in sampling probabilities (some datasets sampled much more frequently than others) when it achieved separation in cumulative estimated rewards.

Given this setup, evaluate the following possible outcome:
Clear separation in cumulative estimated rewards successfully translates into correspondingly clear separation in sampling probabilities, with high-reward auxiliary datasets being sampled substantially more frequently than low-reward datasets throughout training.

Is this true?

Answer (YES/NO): NO